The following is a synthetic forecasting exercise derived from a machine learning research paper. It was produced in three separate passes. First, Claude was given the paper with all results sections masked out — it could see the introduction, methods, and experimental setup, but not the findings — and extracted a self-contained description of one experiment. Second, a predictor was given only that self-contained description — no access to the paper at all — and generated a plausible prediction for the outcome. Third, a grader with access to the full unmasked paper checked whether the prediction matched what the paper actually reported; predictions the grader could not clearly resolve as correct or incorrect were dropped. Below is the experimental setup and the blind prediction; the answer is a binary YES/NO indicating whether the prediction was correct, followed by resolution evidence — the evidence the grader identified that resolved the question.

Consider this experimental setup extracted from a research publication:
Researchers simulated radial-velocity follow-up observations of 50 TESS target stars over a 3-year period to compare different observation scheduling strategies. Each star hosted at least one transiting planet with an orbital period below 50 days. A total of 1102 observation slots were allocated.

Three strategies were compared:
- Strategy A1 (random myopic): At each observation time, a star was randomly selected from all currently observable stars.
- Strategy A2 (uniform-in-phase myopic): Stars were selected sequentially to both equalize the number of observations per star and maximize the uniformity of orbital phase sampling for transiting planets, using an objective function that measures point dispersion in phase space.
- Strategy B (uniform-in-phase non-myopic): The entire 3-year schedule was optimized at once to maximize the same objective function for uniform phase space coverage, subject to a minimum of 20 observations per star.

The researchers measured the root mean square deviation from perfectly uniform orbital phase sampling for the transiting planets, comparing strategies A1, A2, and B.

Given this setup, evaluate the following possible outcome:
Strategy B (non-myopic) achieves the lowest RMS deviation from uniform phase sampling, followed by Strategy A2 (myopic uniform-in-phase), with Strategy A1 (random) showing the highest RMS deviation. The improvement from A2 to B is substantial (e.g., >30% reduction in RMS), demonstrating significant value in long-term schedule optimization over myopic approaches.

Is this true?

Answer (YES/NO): NO